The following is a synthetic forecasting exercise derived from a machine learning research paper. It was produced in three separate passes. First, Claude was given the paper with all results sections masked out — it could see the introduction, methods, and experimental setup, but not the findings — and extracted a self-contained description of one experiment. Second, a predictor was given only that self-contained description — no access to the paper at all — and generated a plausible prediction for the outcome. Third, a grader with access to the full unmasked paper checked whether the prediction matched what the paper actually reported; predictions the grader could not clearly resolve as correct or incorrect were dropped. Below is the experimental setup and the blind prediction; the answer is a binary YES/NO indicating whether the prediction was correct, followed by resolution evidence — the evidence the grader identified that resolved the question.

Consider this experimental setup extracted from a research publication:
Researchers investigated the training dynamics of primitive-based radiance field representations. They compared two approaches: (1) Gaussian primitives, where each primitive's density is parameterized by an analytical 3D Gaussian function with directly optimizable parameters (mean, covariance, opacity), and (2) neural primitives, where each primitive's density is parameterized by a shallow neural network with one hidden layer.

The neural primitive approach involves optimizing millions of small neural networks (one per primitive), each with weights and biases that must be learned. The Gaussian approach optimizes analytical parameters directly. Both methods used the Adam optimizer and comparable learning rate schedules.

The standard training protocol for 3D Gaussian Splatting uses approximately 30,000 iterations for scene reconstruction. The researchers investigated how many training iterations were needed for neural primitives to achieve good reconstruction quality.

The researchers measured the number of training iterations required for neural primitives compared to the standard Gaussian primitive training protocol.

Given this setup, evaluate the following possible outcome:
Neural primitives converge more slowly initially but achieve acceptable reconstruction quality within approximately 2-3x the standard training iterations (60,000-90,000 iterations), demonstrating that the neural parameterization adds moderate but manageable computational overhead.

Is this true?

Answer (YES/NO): NO